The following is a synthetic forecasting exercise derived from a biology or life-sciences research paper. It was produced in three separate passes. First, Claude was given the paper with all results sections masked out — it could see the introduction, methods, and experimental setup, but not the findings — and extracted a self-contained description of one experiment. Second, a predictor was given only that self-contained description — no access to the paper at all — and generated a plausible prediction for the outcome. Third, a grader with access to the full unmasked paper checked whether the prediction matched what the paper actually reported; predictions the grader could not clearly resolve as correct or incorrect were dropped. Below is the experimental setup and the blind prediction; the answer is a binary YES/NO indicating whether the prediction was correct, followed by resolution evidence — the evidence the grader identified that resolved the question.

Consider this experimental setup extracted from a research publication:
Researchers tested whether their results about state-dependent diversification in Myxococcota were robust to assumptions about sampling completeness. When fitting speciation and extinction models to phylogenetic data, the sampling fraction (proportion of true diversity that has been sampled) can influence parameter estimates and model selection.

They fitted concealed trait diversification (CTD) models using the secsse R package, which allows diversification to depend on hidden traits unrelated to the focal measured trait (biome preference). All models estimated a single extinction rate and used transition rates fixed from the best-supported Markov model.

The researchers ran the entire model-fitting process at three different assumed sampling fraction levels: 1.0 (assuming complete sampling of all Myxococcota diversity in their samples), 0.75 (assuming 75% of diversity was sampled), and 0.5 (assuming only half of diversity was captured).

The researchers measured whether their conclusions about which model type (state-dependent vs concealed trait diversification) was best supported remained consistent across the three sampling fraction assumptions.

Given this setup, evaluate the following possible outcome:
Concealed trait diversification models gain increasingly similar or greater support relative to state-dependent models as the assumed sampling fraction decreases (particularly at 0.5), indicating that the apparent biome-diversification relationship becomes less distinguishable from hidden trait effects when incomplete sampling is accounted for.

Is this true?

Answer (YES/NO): NO